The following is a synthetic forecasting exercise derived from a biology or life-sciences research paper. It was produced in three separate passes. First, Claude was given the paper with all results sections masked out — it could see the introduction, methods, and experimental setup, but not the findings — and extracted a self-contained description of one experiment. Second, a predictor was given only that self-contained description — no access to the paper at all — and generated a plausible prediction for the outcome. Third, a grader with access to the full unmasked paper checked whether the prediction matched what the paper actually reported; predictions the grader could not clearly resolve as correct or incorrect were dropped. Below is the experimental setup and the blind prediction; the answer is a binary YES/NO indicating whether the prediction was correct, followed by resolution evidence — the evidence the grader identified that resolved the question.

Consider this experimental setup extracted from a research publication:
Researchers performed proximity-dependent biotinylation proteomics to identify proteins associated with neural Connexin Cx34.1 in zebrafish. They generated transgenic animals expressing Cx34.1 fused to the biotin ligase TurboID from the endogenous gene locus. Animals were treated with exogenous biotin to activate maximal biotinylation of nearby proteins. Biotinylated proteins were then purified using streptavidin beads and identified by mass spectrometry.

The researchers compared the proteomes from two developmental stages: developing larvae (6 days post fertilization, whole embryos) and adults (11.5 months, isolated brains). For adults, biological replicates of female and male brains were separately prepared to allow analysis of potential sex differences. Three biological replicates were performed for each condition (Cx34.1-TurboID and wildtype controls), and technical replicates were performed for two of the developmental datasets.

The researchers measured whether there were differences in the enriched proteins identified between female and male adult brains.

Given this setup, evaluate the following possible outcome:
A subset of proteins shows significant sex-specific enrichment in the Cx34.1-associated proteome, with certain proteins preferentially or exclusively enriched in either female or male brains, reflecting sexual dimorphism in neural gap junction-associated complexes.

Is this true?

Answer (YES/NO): NO